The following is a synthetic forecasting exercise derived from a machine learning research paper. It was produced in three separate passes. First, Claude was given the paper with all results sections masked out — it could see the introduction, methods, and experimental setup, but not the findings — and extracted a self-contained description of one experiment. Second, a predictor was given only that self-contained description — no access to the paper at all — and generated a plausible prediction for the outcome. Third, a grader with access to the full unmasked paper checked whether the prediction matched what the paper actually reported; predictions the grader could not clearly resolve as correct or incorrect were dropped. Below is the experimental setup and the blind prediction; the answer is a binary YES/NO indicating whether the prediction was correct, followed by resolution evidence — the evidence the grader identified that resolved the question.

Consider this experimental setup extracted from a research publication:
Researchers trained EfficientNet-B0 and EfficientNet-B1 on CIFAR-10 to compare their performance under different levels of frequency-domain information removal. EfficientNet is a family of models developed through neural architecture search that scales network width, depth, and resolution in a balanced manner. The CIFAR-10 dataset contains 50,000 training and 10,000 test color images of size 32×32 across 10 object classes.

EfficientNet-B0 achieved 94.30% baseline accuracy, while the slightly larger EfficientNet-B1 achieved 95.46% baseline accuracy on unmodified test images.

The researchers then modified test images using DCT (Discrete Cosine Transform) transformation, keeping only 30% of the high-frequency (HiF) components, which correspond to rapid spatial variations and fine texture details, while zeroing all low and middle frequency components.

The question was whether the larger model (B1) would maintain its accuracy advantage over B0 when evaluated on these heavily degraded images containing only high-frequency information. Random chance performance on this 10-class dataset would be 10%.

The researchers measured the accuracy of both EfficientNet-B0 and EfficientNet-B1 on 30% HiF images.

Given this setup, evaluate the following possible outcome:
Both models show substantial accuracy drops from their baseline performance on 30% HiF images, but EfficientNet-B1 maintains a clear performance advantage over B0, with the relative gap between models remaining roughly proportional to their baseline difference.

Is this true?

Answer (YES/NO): NO